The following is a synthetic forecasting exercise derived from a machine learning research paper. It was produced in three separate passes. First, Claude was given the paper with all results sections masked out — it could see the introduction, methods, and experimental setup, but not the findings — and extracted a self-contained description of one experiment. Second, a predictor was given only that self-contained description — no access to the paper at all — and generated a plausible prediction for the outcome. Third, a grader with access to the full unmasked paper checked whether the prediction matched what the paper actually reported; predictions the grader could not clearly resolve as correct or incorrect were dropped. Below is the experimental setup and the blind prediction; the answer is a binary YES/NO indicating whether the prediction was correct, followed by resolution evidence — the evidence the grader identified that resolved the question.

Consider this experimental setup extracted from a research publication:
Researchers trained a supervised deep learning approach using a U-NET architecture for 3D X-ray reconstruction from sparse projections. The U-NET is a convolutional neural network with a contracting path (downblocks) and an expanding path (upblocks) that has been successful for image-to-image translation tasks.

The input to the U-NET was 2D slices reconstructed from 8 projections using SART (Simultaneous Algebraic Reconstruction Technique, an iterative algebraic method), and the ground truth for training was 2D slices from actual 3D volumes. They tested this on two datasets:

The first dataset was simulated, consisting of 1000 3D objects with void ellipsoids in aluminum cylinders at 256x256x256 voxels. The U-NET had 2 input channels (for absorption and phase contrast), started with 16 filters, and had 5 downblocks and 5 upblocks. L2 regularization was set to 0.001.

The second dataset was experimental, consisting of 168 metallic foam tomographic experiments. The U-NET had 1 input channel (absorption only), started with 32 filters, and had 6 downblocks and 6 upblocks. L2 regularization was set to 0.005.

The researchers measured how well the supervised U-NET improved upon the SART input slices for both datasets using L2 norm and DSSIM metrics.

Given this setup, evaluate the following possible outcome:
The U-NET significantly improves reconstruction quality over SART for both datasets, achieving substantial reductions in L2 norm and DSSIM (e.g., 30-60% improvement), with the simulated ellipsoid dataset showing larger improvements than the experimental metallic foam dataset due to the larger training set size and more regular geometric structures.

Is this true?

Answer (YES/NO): NO